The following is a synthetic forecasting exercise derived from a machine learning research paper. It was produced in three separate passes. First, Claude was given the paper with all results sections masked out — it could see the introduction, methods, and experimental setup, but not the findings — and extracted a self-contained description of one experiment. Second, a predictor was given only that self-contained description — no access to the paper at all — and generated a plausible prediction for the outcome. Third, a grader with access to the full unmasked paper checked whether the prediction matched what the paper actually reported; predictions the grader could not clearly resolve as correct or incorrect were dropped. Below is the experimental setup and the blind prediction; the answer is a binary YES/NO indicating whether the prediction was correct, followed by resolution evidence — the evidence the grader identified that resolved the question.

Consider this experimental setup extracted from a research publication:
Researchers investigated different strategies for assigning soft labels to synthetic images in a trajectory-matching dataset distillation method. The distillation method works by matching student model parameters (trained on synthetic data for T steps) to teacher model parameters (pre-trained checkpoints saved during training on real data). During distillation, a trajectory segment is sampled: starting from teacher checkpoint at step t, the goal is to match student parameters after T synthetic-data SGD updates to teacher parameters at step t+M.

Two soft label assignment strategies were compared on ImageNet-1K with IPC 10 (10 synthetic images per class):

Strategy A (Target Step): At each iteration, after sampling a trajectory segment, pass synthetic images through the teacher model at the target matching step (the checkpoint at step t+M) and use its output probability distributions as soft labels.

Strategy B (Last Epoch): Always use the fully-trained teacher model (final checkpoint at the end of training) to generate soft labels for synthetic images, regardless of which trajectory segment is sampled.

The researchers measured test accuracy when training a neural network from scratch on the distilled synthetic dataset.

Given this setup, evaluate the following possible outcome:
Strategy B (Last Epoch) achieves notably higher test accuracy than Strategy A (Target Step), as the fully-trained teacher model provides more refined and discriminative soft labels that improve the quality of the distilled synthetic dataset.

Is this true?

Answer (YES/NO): NO